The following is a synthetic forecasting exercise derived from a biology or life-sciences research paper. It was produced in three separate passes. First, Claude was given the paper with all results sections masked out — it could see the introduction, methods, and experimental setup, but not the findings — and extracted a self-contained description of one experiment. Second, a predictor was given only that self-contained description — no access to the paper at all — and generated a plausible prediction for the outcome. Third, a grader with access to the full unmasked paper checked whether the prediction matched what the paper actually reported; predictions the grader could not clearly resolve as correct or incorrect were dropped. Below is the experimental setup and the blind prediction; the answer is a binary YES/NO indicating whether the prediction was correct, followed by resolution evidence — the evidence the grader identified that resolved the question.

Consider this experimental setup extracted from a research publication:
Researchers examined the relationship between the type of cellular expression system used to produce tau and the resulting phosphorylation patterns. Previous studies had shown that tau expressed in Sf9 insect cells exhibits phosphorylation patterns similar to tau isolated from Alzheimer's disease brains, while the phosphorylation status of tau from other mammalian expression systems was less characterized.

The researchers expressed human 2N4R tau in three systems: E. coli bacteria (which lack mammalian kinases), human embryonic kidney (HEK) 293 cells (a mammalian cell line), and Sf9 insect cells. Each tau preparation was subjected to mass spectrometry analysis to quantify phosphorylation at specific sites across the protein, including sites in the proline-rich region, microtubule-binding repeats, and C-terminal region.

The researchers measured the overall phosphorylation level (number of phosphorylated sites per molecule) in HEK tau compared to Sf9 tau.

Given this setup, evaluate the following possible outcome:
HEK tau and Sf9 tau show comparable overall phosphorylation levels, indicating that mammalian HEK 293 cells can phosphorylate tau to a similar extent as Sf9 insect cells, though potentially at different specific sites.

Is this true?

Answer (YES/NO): YES